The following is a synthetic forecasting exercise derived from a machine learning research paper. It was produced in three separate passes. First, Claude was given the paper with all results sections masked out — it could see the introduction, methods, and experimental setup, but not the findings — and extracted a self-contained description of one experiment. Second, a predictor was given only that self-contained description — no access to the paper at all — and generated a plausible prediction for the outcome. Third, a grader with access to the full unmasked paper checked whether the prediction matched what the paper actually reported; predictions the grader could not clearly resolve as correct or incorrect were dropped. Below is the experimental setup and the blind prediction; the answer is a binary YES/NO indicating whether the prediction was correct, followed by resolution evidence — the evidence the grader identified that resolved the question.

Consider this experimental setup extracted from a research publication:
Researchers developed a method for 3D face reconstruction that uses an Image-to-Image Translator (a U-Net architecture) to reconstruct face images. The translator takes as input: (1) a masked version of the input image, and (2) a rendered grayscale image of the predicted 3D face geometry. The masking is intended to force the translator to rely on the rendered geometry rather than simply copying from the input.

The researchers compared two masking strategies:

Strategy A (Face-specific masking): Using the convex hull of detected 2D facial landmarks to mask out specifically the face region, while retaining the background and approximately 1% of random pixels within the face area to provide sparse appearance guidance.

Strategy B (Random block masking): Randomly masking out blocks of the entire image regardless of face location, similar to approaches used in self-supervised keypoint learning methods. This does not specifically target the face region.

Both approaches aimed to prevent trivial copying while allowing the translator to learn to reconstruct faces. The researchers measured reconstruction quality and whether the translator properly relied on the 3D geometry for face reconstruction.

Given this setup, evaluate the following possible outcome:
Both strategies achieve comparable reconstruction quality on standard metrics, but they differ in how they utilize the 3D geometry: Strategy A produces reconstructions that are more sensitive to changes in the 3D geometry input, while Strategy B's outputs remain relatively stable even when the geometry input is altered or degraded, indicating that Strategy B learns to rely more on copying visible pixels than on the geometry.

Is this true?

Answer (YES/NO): NO